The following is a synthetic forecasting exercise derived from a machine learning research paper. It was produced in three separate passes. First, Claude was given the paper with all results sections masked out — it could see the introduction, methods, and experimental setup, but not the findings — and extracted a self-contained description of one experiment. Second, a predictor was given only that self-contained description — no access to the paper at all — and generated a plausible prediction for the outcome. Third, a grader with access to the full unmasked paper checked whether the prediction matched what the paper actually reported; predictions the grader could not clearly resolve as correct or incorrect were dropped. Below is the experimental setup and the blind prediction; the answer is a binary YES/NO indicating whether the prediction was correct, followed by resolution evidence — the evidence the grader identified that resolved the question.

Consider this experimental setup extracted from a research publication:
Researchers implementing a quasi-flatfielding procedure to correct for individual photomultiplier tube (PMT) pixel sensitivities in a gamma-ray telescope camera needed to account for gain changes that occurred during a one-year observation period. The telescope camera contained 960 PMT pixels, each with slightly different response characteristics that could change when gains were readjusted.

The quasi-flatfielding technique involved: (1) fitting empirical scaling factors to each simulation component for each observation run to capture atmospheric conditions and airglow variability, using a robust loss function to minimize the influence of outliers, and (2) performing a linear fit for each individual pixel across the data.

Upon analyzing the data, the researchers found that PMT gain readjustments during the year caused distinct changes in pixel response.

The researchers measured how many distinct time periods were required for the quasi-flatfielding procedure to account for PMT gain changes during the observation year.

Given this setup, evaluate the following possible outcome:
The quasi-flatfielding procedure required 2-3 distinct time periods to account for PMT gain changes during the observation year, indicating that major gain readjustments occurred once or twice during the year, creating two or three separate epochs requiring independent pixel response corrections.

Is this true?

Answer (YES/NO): YES